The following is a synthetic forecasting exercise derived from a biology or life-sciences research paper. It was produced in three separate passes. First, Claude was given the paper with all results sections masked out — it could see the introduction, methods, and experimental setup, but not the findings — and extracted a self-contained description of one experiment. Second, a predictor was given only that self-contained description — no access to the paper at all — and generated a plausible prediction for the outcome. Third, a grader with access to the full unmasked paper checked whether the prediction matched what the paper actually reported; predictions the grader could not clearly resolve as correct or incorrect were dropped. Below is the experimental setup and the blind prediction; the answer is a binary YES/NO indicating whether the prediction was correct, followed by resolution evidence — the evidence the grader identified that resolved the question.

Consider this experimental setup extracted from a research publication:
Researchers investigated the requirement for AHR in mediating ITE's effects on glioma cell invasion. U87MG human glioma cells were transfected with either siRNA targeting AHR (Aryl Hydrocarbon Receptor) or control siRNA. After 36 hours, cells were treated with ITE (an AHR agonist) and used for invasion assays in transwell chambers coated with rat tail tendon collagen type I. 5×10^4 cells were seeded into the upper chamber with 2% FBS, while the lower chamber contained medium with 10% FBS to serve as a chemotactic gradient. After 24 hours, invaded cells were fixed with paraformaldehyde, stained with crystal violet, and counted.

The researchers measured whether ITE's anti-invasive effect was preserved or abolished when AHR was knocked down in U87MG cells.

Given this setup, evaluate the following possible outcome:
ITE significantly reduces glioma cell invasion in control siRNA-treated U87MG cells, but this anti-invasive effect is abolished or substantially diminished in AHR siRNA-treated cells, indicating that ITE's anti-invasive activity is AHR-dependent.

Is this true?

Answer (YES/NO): YES